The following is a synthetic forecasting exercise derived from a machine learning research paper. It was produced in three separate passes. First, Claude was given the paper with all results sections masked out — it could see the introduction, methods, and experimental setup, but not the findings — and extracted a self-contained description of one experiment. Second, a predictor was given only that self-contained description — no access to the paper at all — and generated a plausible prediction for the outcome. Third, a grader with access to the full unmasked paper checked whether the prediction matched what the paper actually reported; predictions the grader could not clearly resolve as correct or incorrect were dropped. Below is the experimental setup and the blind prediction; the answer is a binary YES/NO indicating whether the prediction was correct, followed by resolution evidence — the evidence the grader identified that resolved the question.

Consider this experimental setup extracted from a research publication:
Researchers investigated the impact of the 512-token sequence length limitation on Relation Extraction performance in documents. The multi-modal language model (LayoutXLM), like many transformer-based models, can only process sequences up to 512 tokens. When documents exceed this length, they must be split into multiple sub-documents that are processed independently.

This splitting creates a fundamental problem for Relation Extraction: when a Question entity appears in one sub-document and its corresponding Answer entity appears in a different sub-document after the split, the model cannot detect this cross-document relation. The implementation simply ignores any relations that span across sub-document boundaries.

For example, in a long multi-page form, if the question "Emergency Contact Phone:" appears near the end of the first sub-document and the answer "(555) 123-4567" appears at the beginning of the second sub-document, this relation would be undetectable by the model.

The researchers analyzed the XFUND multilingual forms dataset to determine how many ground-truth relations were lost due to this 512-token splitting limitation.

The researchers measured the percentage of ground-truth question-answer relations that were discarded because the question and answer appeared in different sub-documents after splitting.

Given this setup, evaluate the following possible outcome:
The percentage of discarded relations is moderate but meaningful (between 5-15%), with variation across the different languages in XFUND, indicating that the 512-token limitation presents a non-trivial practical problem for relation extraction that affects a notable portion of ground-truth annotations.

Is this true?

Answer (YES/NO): NO